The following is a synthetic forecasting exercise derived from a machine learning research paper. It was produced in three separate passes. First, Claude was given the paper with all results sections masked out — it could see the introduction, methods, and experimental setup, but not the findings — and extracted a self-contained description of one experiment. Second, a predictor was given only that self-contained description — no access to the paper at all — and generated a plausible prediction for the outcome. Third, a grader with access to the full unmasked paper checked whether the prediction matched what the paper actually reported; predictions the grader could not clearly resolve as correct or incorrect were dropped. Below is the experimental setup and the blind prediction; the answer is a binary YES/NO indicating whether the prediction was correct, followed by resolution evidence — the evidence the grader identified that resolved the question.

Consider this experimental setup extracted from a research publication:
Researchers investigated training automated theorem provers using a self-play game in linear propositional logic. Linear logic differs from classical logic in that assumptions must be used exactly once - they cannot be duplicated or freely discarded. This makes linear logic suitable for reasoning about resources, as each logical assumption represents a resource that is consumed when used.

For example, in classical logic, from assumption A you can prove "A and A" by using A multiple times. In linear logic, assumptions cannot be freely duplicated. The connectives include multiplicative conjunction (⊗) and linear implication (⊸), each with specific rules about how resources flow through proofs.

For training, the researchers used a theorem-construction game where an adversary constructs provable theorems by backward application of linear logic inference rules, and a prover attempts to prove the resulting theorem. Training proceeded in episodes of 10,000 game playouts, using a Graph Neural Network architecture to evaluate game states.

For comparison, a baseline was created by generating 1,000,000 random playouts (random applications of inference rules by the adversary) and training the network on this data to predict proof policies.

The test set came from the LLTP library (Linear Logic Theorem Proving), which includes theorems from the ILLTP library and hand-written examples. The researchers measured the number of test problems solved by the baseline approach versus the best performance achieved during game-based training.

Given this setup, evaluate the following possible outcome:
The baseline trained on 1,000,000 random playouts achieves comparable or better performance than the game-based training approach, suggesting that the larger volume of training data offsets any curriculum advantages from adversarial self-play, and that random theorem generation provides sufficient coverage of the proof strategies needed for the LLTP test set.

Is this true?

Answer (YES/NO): NO